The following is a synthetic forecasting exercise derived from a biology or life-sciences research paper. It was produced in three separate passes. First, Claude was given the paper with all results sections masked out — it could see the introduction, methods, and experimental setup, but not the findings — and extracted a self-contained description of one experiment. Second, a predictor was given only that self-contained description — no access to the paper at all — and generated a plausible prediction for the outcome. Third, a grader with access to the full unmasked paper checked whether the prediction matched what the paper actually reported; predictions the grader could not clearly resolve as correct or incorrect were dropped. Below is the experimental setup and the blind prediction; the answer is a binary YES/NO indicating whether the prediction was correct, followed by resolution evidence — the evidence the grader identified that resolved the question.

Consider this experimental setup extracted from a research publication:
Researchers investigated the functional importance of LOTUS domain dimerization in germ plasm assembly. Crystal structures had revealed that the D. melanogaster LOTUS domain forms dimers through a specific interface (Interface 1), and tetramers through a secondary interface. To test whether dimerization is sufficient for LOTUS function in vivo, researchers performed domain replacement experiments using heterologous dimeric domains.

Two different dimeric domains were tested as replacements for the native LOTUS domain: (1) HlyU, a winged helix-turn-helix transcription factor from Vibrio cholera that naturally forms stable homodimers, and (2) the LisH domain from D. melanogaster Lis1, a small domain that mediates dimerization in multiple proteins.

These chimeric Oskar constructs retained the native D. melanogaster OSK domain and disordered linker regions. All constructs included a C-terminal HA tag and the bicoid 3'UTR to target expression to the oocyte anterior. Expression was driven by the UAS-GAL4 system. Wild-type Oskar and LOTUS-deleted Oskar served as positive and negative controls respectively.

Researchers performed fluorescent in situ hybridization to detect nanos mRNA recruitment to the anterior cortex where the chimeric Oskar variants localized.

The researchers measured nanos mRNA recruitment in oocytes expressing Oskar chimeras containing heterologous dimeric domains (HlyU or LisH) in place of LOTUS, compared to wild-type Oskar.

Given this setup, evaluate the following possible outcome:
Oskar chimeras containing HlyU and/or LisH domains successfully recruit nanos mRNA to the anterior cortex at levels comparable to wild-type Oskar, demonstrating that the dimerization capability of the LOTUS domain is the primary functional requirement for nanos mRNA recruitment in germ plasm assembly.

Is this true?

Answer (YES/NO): NO